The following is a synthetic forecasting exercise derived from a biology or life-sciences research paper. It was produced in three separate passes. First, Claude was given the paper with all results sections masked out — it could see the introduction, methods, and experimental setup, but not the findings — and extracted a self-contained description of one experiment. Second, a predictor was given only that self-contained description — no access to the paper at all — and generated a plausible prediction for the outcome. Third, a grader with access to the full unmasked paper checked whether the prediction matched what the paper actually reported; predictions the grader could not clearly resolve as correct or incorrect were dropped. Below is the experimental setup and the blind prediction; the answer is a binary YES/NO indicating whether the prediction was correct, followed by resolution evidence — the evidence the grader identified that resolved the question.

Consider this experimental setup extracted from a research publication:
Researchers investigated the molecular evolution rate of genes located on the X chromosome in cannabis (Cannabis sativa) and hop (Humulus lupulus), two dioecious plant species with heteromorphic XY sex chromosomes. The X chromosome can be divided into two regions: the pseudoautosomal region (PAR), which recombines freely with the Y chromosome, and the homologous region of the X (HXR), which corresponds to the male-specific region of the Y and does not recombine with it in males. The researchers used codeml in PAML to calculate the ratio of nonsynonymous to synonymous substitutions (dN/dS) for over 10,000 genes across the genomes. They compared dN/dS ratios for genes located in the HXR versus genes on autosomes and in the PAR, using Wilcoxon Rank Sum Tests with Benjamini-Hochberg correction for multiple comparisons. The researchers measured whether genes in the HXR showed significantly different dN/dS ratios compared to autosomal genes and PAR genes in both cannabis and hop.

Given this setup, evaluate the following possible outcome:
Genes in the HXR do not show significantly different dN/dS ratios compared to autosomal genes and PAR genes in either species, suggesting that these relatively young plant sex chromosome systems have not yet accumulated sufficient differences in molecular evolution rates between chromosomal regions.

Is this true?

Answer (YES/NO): NO